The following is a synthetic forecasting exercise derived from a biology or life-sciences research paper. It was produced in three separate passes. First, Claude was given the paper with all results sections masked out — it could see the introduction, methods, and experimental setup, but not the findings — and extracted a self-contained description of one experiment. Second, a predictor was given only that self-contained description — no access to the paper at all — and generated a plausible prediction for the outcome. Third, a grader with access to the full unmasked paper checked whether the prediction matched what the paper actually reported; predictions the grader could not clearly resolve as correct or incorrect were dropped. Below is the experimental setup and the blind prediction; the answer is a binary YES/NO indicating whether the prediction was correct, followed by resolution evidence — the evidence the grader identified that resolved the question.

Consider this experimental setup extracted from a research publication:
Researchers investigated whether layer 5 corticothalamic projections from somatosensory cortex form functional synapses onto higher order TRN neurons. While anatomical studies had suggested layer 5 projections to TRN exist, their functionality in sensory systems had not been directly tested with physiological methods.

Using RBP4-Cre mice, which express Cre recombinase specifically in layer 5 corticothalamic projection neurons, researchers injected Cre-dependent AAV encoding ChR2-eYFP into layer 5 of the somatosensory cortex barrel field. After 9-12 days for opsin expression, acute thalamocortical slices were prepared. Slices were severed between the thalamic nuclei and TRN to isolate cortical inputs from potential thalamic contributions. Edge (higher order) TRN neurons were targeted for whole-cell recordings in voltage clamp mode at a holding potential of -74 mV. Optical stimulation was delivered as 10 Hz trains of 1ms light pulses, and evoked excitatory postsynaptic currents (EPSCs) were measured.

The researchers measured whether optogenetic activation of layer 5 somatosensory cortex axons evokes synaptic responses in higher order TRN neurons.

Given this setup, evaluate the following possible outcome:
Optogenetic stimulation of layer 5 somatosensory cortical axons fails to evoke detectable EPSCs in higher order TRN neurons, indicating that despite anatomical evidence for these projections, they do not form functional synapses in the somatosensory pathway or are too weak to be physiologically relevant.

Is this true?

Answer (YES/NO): NO